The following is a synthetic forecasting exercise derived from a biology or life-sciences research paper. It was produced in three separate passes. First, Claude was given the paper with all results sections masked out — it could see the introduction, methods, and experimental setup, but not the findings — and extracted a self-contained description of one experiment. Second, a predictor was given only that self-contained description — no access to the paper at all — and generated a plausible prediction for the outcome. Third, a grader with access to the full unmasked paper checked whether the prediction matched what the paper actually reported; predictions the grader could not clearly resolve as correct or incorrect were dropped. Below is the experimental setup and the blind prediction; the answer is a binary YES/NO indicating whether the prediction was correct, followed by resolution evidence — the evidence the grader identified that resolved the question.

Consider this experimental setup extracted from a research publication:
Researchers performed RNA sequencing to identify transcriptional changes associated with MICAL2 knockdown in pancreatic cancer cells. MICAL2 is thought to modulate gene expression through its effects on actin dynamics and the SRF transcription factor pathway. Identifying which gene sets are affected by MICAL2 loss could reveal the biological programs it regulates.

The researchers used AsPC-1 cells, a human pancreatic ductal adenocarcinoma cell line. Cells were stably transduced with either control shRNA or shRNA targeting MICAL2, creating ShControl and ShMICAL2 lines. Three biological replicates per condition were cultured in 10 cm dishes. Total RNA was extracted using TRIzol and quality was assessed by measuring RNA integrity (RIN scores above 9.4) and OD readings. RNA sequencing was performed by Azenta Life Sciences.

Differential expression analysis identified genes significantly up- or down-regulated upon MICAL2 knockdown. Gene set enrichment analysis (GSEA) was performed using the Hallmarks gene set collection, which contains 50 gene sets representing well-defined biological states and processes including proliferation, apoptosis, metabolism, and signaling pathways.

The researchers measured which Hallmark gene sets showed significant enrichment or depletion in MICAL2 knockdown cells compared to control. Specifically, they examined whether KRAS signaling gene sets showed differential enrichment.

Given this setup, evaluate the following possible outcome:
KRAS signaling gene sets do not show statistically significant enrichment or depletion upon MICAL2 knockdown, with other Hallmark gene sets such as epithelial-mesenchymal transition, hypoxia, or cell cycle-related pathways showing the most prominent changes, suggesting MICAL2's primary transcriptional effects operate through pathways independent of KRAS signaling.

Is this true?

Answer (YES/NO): NO